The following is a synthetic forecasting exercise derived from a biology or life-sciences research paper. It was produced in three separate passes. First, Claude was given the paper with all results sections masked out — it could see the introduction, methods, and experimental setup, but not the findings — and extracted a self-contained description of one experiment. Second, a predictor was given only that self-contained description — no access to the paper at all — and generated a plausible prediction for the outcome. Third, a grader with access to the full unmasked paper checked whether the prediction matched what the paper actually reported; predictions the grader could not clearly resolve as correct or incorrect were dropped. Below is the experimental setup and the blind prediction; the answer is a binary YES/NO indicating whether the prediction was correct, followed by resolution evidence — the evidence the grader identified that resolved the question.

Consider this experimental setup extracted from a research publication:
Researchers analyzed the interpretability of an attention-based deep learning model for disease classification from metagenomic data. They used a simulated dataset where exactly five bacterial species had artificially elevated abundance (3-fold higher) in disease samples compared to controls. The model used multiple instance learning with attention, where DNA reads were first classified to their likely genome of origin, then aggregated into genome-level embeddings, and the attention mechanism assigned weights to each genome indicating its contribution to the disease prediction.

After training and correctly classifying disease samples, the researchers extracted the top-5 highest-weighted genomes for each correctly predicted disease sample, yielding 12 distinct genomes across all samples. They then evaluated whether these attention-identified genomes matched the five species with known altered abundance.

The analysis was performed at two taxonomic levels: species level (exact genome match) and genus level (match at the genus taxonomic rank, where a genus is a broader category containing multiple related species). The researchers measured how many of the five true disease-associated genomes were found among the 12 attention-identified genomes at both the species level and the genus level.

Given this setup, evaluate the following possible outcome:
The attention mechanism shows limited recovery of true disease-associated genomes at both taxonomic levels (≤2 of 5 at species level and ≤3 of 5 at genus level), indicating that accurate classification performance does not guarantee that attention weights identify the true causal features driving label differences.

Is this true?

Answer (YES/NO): NO